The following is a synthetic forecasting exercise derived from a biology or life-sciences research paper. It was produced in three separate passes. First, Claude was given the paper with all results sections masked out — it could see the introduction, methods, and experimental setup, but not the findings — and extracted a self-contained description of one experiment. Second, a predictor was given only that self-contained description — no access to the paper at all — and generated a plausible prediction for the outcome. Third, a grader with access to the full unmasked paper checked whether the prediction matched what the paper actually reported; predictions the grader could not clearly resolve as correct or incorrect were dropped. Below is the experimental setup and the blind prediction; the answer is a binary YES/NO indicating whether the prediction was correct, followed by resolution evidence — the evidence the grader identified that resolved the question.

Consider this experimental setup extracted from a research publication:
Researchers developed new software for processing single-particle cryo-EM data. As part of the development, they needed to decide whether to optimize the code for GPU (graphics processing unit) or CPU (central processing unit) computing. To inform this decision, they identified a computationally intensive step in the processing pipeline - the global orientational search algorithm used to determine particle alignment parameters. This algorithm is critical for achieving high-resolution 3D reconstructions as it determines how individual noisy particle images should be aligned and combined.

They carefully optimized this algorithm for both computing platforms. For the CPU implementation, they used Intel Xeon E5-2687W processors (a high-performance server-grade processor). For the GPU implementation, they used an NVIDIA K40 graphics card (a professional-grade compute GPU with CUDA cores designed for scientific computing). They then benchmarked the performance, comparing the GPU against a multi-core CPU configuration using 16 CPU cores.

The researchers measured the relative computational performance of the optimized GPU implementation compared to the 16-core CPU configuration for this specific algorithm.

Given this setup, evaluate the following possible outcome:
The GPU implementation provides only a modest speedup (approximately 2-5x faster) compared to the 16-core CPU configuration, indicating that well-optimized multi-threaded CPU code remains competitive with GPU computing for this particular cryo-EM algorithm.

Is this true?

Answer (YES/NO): NO